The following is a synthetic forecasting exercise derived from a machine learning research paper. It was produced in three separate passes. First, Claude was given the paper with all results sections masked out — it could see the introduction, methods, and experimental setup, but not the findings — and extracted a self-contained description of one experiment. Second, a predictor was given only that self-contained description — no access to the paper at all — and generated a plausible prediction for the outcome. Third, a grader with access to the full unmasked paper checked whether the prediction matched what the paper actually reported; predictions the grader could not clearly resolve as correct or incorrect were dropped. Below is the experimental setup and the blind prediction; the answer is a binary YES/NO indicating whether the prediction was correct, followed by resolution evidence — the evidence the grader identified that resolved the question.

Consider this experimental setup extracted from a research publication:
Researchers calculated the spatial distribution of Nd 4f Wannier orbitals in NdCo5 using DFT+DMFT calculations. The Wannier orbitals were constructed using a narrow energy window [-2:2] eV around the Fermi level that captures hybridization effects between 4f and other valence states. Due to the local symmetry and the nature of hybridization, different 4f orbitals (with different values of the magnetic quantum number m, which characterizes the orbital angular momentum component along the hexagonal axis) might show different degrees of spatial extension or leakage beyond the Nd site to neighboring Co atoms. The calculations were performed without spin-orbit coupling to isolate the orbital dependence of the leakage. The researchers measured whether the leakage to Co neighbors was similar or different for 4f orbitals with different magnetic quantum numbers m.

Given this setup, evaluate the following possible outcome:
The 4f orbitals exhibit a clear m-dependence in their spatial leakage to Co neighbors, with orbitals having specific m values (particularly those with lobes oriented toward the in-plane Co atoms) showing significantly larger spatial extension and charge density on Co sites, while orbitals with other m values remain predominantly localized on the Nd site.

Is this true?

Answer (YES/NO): YES